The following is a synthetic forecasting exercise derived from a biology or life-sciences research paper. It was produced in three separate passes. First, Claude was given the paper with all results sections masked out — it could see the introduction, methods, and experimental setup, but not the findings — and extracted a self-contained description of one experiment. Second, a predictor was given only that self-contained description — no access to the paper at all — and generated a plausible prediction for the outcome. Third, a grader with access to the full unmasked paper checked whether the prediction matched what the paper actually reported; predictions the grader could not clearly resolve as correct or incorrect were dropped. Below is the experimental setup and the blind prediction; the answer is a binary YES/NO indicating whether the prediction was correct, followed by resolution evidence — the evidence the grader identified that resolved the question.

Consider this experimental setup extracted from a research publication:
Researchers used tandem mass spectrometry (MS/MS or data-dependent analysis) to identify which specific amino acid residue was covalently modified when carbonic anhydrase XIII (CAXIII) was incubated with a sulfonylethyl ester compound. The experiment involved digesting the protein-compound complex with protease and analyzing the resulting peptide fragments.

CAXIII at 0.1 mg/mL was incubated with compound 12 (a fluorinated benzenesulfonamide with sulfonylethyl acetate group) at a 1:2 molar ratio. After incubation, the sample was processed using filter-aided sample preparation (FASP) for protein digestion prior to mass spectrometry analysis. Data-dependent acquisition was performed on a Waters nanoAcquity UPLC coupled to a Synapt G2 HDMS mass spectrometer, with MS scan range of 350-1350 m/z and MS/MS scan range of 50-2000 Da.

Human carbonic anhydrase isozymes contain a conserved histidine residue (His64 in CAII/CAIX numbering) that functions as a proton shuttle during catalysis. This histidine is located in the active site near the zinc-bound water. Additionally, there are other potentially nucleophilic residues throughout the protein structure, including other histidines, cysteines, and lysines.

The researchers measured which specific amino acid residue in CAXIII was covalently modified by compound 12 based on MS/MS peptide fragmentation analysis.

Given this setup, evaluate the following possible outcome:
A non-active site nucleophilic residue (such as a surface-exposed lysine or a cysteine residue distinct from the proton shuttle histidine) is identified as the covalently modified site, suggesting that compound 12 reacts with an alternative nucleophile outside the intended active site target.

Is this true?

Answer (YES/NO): NO